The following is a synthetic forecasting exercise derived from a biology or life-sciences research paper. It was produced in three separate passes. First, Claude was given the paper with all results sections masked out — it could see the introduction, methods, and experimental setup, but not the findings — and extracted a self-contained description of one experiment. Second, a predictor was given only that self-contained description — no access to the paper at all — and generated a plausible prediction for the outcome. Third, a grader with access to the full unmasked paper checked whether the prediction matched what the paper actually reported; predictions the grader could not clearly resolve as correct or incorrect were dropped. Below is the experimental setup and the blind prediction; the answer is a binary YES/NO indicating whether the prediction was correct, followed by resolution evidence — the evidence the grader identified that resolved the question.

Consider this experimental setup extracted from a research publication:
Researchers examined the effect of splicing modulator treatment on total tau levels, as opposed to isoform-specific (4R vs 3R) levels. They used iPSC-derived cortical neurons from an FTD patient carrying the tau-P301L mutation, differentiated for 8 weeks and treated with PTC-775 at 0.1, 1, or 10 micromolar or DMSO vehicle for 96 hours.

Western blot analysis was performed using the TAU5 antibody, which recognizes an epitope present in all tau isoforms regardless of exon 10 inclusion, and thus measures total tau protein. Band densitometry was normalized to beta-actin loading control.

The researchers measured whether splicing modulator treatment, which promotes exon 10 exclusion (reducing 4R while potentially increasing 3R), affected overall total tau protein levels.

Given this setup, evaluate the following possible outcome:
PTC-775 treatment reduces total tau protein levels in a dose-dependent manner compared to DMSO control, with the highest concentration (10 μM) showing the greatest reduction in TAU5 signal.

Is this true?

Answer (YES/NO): YES